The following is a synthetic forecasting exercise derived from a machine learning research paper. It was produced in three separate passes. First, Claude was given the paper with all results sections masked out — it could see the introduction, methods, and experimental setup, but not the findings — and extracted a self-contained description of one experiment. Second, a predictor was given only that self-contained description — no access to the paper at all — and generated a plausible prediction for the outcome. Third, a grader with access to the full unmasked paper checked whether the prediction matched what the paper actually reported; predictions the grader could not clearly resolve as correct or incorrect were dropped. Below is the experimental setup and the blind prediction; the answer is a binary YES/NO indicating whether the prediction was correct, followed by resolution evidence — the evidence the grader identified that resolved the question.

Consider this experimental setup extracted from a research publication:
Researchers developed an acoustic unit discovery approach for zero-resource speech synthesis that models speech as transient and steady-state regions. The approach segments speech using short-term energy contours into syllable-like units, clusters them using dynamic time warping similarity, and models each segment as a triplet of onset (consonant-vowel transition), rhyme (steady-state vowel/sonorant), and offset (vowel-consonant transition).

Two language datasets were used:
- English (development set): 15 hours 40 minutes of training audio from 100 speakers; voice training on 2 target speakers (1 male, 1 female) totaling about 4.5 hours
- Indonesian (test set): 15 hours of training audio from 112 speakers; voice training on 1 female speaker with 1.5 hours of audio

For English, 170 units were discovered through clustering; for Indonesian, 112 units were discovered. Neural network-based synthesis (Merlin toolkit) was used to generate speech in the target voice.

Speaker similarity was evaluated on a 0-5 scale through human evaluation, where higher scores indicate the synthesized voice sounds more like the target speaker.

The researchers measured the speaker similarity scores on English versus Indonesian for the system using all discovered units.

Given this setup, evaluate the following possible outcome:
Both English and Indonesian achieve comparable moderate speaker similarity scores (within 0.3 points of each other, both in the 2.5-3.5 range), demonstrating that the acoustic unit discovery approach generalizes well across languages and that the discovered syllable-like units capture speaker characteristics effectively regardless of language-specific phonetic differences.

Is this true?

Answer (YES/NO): NO